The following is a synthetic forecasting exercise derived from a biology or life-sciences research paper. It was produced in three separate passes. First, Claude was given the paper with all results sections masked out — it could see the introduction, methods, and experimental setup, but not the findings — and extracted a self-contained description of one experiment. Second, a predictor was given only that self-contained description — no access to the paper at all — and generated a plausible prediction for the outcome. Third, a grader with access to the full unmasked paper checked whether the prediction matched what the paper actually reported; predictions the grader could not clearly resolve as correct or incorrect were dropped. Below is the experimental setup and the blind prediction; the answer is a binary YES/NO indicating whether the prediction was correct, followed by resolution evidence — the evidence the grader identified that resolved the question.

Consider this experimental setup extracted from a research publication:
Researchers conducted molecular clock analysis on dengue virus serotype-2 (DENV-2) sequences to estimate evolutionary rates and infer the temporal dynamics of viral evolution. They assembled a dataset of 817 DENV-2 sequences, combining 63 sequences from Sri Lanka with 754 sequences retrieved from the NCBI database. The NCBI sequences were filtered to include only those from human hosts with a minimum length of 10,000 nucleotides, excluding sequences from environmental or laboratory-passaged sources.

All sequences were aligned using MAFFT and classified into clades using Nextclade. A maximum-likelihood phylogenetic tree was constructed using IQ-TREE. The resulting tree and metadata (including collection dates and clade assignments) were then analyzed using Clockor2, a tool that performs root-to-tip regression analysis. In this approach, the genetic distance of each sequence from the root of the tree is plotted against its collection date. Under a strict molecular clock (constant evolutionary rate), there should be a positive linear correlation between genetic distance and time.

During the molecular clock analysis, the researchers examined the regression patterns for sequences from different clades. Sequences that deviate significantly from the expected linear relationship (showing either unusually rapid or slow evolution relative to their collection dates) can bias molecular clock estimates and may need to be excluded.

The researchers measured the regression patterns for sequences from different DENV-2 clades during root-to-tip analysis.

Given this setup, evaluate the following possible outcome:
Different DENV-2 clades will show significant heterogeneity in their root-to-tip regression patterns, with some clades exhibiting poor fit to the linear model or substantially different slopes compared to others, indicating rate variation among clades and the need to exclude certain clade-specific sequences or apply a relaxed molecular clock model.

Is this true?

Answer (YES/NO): YES